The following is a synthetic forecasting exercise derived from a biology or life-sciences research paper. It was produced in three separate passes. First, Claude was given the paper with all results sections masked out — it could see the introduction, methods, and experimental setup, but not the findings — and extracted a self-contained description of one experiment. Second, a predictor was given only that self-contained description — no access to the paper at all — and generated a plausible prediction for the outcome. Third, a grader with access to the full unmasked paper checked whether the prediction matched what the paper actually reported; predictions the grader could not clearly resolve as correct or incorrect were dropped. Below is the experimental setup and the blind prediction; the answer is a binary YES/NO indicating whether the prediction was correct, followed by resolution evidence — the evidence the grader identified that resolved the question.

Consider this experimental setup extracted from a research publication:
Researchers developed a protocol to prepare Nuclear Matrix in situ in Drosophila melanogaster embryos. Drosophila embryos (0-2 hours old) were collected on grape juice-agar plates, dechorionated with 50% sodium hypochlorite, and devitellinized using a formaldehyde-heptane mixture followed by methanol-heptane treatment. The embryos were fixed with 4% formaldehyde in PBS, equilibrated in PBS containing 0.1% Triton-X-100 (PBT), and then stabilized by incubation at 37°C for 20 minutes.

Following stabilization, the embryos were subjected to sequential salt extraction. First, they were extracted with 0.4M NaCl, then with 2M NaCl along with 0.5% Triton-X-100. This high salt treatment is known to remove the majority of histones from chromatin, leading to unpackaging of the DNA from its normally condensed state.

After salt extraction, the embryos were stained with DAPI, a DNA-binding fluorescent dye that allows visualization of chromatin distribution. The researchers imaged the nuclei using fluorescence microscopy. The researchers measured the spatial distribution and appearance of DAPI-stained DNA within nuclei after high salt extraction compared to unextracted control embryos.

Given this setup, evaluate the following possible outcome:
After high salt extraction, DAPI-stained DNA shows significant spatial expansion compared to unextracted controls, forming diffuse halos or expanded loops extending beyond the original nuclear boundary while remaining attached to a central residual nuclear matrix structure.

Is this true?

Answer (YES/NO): YES